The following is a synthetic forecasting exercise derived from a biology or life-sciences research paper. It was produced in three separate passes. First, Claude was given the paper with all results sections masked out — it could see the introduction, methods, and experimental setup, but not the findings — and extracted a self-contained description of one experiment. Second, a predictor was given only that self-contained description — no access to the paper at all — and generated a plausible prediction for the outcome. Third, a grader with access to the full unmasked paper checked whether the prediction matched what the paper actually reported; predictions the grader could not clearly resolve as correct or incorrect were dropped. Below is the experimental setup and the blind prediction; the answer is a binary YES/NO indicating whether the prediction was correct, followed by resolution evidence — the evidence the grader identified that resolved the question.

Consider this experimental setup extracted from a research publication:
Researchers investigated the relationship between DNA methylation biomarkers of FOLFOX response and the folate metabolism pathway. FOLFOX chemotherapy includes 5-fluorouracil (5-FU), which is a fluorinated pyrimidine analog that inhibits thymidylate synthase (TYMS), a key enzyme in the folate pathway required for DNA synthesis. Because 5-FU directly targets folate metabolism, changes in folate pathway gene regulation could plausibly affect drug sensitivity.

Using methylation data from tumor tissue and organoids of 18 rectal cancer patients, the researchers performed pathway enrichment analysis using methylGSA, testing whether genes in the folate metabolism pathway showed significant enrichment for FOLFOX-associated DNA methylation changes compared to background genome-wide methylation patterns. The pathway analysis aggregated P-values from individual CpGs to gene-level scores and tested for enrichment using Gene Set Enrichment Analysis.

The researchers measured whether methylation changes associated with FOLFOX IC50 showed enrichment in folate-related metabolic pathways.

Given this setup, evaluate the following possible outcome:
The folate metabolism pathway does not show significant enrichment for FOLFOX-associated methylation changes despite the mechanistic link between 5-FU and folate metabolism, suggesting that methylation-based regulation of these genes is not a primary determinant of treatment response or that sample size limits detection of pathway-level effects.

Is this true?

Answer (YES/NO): NO